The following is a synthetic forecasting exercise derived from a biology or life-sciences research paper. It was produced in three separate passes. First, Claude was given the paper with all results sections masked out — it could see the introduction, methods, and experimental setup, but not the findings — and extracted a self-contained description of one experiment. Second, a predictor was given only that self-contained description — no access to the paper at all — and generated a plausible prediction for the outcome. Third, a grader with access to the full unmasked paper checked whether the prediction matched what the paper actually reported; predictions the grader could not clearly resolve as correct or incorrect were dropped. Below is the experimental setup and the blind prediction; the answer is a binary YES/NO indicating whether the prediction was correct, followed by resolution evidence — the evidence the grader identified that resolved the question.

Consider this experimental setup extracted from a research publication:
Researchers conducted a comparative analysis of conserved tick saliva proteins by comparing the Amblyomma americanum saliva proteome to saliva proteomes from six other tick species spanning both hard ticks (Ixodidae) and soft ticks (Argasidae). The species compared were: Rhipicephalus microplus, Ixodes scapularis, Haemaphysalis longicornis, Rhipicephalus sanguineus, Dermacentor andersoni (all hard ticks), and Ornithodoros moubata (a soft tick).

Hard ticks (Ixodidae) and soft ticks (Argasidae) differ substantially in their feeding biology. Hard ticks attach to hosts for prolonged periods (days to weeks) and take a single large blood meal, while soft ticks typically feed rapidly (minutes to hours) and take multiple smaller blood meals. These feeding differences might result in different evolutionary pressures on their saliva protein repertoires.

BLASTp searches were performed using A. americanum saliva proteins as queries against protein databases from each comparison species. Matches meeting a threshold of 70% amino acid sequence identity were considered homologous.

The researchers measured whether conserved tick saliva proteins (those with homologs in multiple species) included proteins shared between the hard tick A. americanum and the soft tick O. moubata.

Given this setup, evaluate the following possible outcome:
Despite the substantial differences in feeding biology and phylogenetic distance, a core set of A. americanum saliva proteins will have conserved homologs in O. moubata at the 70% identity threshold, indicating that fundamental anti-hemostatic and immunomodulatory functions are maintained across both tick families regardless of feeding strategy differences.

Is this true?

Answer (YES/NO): YES